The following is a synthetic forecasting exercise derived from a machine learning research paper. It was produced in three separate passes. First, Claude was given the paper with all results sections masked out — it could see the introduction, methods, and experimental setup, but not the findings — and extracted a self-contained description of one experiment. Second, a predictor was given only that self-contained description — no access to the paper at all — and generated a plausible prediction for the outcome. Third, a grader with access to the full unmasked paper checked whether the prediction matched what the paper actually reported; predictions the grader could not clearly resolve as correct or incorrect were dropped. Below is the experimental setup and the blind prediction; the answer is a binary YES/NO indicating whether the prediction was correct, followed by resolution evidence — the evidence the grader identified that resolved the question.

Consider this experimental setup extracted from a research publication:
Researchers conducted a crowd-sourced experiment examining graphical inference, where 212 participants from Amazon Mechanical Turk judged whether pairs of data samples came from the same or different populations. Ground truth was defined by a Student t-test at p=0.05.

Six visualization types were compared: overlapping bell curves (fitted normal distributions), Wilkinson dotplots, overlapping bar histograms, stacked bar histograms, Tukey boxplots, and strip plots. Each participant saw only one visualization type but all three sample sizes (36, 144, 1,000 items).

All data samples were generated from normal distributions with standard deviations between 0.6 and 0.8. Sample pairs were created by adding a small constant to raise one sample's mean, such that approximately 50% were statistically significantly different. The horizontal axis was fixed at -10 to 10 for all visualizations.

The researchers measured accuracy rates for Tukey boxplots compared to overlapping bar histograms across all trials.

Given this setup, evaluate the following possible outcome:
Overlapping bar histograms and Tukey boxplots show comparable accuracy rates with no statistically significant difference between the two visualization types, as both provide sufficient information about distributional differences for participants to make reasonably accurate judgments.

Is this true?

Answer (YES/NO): NO